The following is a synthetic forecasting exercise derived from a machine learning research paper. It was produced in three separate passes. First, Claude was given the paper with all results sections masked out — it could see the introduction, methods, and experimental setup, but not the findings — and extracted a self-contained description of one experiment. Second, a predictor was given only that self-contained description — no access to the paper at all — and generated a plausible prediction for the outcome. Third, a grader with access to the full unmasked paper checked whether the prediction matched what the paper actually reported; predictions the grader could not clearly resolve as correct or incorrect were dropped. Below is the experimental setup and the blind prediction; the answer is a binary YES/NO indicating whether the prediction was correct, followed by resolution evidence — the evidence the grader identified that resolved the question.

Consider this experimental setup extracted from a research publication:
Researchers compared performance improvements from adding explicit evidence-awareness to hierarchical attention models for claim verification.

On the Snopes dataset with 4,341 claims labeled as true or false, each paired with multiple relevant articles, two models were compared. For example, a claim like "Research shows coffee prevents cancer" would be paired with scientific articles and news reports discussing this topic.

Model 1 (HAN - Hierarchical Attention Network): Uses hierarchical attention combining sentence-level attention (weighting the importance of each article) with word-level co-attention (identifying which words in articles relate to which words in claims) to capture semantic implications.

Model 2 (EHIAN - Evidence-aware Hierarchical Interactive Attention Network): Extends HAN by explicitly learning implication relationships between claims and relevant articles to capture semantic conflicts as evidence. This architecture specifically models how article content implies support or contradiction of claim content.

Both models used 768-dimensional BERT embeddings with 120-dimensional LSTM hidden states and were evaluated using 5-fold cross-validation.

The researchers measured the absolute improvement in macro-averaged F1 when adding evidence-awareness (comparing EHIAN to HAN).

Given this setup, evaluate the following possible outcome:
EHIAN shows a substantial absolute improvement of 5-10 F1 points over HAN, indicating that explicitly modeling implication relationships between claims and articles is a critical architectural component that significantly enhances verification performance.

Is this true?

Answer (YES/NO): NO